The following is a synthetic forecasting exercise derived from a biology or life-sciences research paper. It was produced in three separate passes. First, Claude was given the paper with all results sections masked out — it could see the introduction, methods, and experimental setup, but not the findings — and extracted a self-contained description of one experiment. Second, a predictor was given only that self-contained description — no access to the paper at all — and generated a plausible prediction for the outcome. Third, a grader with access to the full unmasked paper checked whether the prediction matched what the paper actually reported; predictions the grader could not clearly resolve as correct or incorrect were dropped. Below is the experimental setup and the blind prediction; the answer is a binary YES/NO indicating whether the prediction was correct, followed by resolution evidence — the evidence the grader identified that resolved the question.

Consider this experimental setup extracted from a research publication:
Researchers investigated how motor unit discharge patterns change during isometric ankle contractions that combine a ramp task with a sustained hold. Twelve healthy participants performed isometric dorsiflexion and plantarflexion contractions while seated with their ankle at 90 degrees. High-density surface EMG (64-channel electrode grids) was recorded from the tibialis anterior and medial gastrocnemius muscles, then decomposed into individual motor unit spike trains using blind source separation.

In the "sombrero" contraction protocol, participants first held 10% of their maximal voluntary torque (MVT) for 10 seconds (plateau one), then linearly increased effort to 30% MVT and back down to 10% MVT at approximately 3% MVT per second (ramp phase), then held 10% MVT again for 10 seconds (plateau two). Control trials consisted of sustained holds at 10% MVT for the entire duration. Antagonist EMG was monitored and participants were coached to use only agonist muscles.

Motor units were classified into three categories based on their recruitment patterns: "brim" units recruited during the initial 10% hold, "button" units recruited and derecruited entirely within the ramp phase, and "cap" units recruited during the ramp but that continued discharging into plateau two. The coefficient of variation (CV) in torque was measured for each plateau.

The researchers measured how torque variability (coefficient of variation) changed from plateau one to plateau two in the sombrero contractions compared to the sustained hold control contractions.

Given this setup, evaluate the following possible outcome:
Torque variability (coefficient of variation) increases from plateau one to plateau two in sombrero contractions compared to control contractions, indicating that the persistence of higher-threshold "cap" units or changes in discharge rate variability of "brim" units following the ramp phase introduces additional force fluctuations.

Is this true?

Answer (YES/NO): YES